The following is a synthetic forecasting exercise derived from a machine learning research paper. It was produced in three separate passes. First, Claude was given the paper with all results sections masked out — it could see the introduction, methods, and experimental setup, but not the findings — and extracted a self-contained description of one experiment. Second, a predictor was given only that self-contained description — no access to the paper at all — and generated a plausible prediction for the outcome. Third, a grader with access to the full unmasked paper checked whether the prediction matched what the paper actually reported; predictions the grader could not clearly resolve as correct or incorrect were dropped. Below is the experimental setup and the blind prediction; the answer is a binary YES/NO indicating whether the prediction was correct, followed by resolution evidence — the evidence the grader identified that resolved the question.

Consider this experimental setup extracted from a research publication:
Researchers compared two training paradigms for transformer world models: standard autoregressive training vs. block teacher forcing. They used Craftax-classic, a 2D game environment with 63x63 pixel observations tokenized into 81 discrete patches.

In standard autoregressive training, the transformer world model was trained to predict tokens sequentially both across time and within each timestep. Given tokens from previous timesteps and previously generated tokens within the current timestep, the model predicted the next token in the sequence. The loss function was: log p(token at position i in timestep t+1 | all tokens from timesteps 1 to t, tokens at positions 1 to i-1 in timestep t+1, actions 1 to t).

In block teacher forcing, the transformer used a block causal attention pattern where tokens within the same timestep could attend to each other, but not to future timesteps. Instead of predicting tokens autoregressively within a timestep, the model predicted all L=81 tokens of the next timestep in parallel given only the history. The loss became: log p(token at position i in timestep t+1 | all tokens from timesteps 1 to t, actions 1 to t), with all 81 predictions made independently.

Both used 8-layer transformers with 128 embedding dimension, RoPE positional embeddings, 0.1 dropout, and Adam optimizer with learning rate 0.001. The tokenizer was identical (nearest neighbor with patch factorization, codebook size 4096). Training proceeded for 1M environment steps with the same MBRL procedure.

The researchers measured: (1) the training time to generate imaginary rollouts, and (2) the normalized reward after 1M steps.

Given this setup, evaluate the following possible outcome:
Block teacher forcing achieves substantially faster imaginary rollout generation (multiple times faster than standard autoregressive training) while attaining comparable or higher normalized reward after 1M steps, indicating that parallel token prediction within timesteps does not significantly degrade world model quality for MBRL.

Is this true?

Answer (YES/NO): YES